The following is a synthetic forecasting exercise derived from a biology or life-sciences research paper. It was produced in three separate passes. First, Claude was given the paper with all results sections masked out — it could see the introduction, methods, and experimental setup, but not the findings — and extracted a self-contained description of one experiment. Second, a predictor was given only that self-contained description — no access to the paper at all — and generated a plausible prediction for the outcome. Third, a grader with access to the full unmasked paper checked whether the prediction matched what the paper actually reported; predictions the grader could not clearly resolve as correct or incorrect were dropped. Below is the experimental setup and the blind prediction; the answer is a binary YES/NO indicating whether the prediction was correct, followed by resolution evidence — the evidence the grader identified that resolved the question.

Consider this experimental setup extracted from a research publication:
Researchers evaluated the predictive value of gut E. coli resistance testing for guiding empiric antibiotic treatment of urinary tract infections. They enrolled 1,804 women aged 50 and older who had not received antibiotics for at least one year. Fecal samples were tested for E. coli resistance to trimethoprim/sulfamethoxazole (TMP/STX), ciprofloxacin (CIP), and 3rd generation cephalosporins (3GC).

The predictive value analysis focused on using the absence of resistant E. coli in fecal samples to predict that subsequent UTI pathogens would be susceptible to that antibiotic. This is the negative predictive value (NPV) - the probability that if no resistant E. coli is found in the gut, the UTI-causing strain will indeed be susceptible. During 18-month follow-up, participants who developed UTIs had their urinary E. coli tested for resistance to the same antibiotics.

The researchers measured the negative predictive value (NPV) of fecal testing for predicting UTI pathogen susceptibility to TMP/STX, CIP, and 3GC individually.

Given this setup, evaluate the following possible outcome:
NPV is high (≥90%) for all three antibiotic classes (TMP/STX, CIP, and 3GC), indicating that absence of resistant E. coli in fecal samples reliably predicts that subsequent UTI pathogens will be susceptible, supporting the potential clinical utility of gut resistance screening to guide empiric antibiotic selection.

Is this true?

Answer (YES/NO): NO